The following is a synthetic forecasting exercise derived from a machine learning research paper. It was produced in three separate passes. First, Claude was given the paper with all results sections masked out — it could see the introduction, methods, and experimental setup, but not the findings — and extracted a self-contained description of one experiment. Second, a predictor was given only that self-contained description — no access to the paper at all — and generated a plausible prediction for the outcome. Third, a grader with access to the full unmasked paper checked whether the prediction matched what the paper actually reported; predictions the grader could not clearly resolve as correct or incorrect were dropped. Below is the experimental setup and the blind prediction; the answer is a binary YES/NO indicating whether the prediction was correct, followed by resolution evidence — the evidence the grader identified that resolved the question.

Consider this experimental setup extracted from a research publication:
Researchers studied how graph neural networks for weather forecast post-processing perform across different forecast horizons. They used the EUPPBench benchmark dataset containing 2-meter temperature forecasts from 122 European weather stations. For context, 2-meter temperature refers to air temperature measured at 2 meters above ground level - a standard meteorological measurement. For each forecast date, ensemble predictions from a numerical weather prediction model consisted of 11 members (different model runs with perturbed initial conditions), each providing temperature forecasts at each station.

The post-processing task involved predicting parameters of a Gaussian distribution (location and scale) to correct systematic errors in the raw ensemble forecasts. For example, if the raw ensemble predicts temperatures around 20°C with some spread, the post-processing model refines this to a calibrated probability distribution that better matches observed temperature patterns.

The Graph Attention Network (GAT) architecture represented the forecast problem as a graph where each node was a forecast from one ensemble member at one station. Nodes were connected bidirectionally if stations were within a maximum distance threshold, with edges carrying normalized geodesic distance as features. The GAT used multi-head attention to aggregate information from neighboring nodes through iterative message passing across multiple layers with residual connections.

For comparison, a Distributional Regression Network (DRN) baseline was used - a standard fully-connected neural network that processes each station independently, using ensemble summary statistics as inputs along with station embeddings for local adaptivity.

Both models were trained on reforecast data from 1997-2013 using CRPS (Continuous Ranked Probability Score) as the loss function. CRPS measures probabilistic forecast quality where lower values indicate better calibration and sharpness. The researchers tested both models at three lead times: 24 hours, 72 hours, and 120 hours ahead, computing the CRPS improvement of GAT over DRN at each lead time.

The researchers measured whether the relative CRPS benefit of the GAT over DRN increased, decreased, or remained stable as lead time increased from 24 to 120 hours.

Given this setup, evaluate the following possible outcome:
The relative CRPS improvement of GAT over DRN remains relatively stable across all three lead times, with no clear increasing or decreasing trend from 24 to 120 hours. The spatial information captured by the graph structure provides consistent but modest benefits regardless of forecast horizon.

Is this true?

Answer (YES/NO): YES